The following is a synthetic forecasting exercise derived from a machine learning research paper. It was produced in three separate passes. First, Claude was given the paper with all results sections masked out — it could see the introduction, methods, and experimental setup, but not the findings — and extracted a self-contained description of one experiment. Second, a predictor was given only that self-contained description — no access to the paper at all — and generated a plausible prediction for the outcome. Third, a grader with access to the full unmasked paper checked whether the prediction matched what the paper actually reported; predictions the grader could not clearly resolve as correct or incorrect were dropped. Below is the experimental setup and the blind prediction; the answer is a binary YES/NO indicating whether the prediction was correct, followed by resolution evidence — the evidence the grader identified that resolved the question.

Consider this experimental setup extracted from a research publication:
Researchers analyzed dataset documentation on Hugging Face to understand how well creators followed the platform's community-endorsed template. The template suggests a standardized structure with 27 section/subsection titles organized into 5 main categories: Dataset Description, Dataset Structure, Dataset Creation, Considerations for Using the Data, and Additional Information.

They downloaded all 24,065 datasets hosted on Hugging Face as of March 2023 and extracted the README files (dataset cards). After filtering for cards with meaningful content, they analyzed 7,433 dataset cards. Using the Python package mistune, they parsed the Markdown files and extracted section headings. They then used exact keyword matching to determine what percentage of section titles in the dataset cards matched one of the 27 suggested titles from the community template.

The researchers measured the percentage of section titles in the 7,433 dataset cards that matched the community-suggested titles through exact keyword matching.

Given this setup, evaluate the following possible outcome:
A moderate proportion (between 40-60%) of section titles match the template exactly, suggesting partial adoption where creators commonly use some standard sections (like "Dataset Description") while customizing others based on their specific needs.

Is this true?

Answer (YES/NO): NO